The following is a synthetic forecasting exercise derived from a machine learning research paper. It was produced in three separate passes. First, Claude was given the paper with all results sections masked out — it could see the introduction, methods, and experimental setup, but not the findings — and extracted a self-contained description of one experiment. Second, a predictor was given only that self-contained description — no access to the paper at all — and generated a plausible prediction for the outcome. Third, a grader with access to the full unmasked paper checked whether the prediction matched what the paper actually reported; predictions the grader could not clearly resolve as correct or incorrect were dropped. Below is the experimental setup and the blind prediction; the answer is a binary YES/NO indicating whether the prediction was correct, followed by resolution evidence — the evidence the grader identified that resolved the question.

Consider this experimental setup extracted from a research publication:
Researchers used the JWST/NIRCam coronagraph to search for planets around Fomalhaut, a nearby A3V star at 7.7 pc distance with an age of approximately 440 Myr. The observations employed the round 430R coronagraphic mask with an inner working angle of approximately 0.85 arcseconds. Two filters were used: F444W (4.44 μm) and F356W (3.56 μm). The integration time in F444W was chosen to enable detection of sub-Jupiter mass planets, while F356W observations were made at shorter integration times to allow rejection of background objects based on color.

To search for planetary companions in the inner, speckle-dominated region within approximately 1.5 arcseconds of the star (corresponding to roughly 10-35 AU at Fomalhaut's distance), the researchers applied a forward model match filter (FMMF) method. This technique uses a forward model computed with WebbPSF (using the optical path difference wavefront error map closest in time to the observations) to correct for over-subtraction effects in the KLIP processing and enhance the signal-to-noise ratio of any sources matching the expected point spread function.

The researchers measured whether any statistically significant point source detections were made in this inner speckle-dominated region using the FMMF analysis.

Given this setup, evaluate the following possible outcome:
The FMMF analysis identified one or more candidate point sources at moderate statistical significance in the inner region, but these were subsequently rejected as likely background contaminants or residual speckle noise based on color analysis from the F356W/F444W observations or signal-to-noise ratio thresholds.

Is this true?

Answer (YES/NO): NO